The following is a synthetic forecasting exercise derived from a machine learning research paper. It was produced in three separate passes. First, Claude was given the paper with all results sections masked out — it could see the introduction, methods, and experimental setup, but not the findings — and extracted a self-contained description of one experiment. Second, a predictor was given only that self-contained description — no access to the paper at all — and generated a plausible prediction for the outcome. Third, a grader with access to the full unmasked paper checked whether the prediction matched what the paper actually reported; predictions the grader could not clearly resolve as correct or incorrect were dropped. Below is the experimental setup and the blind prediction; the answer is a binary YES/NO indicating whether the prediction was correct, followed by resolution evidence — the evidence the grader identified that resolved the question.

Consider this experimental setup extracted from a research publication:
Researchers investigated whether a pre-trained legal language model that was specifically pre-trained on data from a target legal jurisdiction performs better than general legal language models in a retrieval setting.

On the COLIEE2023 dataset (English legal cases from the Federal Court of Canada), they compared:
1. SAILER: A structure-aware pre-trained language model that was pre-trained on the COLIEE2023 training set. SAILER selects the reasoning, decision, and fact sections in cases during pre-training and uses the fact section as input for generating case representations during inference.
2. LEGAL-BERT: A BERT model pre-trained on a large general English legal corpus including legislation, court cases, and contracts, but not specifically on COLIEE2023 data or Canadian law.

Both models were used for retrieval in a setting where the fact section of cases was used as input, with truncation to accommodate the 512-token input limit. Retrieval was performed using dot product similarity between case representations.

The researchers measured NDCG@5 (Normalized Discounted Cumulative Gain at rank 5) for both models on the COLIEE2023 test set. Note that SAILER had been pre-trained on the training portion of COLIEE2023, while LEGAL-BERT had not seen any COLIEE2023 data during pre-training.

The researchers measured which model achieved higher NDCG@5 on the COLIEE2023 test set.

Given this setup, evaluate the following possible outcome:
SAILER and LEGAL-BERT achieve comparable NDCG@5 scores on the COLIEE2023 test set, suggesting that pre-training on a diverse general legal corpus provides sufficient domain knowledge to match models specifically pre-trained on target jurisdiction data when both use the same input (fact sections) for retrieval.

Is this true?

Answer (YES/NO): NO